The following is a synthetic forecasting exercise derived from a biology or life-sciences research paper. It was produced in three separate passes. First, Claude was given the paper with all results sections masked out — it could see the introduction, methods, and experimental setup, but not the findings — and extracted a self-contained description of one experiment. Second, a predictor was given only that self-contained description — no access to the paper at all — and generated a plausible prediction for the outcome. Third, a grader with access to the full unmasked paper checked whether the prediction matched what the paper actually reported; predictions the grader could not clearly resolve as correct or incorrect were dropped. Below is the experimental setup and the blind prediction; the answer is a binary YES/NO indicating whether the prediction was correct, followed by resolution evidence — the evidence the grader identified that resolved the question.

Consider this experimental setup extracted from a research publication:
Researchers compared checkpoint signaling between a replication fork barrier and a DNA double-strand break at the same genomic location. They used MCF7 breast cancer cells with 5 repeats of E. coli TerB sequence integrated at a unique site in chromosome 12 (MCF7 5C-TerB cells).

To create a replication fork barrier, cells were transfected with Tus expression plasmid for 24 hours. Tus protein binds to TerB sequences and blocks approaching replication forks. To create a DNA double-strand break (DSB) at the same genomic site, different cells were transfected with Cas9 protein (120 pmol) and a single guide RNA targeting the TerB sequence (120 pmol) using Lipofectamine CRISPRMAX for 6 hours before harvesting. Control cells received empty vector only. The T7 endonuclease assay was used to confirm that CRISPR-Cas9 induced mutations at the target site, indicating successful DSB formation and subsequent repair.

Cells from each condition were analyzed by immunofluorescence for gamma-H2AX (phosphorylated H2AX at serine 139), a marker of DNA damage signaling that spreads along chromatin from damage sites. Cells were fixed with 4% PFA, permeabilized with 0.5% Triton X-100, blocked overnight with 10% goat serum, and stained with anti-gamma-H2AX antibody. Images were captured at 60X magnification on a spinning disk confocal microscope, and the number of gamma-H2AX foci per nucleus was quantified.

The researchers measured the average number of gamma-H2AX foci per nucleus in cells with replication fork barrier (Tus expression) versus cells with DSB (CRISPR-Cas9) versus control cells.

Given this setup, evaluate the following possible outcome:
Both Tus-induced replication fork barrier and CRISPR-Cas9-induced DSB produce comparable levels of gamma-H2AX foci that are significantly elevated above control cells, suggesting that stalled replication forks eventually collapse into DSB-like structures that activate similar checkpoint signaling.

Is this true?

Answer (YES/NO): NO